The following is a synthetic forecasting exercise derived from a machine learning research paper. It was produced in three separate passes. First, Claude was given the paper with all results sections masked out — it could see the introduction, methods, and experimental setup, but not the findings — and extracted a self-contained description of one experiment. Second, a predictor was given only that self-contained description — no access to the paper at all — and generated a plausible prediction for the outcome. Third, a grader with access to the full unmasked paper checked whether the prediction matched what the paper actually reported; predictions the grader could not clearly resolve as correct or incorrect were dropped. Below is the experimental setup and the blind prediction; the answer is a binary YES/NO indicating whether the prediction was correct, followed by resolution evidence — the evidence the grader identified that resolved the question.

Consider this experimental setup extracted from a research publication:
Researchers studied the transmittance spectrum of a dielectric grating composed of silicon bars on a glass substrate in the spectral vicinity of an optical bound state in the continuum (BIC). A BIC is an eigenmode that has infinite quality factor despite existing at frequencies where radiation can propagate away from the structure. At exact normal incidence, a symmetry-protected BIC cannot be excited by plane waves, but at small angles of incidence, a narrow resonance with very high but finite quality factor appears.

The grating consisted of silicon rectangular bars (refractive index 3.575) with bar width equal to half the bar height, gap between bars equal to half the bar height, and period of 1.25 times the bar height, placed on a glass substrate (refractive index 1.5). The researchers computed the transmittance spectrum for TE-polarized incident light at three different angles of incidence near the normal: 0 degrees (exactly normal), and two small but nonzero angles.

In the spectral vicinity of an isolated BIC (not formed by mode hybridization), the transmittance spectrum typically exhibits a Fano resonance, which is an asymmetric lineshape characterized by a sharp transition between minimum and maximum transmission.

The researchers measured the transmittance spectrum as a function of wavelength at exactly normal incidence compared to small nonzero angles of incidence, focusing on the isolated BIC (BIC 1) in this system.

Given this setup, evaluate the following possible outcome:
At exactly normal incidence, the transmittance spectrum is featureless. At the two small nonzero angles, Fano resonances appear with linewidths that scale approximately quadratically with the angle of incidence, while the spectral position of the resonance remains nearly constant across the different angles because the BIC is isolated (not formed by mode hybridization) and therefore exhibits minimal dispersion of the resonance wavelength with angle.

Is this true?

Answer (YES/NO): NO